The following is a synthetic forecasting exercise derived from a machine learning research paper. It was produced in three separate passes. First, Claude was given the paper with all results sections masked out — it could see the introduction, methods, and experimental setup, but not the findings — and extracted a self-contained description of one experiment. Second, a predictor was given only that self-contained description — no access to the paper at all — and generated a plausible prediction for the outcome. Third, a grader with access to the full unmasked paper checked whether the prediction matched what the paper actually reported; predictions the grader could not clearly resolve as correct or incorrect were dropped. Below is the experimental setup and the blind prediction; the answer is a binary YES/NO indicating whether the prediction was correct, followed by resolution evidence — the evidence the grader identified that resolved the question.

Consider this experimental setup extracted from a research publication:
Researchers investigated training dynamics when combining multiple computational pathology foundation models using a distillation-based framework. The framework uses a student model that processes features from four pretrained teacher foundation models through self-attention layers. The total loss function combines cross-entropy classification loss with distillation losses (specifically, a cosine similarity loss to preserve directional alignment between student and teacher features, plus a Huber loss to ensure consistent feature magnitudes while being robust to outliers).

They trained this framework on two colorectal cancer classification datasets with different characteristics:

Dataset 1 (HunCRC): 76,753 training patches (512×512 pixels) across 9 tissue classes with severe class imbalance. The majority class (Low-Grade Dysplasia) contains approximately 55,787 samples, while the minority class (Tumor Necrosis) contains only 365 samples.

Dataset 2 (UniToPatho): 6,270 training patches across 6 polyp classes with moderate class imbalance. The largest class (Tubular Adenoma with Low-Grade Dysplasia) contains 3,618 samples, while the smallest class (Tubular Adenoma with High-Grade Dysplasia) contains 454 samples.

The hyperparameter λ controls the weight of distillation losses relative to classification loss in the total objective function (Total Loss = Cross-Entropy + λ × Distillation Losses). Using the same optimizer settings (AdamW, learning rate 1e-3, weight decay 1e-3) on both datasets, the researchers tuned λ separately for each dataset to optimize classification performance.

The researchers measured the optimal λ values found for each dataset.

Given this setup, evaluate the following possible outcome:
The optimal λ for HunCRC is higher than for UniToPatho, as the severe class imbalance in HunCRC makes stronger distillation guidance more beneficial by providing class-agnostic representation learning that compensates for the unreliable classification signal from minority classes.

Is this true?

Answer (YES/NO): NO